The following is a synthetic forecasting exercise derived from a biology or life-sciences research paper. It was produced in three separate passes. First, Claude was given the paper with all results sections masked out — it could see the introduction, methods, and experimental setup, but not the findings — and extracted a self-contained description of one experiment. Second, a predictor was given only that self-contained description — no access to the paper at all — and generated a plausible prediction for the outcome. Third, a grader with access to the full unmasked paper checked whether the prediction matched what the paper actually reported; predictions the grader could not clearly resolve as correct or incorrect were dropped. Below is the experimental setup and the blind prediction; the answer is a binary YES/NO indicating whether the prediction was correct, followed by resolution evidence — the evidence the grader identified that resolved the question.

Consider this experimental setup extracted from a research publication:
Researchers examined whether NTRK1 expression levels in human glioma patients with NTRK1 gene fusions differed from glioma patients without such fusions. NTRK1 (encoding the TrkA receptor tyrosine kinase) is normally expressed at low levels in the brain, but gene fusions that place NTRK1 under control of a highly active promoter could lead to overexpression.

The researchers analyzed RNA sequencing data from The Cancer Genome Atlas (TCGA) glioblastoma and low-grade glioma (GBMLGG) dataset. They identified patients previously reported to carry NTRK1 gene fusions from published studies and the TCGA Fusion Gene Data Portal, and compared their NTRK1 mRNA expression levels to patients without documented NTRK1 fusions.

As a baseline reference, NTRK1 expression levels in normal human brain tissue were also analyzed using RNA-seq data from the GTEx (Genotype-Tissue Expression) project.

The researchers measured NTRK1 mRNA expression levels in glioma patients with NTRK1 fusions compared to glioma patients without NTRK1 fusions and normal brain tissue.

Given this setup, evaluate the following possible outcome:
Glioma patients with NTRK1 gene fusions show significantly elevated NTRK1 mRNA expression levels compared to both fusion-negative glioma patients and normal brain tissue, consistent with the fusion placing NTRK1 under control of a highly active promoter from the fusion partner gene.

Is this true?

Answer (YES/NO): YES